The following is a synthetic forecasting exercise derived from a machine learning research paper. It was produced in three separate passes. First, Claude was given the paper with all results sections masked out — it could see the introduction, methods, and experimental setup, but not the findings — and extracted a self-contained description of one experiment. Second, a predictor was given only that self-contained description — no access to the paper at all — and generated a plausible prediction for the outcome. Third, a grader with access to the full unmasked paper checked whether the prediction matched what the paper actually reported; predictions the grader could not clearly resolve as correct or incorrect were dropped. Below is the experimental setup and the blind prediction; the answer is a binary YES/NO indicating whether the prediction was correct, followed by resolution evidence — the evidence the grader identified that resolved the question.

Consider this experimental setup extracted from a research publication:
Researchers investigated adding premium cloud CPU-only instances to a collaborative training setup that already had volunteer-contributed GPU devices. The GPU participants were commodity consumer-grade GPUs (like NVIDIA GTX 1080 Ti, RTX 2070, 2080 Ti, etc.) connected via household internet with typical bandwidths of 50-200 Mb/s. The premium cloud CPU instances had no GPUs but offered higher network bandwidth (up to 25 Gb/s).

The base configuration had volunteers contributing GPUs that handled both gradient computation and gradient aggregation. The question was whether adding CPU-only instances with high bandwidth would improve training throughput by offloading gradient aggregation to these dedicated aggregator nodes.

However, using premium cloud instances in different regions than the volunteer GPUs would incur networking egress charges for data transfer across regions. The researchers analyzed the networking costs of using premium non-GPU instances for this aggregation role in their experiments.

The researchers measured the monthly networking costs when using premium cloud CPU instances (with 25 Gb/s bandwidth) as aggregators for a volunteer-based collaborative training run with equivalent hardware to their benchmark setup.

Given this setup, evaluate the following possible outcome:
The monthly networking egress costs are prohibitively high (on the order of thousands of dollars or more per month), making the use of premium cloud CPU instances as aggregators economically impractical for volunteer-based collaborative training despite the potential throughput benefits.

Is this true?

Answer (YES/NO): YES